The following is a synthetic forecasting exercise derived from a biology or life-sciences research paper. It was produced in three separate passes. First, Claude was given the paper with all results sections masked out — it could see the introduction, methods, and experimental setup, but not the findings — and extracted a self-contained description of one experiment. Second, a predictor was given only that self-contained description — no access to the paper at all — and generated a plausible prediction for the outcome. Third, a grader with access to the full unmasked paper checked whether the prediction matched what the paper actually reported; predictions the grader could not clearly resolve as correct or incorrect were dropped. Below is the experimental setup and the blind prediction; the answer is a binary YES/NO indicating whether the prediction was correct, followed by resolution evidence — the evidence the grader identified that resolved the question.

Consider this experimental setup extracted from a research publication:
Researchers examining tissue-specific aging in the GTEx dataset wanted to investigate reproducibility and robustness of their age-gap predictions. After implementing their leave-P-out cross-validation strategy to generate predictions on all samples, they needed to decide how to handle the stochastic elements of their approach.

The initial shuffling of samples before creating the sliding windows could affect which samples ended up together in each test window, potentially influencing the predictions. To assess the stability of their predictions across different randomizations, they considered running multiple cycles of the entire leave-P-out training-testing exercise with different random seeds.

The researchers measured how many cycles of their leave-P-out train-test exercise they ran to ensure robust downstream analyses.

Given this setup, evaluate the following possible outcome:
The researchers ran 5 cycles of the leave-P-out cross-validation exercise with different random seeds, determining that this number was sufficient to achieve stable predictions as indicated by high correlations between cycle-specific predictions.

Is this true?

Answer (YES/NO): NO